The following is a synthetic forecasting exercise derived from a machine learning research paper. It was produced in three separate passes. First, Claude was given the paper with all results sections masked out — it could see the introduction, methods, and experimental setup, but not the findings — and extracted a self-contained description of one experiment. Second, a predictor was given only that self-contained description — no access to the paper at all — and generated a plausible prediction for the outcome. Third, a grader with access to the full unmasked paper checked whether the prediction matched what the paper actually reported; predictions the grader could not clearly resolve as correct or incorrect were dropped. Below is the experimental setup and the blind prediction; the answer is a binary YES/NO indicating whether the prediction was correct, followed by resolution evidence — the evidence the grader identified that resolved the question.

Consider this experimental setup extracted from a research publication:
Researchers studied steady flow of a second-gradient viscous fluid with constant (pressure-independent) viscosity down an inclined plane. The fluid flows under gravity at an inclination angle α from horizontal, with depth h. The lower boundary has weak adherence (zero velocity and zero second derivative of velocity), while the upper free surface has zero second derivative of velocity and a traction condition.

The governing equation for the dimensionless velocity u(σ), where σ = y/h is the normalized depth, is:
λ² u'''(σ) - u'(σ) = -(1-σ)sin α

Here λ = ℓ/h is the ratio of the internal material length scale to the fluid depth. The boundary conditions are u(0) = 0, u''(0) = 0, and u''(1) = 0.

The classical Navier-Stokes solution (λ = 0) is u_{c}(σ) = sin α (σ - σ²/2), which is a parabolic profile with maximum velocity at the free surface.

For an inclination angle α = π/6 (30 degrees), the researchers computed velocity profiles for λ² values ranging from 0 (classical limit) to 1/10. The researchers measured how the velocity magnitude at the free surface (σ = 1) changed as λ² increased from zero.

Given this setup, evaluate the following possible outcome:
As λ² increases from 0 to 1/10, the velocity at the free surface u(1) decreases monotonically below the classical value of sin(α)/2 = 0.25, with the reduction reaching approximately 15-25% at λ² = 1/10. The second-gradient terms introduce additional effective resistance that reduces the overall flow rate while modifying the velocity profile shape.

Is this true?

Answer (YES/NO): NO